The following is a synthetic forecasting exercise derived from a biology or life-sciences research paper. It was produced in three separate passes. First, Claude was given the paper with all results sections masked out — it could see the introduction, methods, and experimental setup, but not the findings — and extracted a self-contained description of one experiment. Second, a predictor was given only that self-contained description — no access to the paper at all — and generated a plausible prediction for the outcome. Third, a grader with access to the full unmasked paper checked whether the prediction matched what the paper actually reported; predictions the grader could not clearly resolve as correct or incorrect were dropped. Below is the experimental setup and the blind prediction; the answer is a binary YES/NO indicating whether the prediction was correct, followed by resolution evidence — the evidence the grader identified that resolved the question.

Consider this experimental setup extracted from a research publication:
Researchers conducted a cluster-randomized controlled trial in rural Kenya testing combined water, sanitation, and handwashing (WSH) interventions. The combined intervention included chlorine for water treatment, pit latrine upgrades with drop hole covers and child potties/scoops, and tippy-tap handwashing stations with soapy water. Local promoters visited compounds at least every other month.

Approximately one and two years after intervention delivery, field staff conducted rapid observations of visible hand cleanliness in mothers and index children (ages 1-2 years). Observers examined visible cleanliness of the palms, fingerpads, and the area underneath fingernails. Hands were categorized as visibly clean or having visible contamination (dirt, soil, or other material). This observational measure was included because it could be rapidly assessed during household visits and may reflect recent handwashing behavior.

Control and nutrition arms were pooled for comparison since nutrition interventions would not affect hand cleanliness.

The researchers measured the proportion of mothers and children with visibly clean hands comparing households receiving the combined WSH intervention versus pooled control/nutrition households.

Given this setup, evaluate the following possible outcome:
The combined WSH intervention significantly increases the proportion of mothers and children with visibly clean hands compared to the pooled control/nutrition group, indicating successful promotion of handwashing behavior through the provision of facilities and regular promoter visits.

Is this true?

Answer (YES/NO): NO